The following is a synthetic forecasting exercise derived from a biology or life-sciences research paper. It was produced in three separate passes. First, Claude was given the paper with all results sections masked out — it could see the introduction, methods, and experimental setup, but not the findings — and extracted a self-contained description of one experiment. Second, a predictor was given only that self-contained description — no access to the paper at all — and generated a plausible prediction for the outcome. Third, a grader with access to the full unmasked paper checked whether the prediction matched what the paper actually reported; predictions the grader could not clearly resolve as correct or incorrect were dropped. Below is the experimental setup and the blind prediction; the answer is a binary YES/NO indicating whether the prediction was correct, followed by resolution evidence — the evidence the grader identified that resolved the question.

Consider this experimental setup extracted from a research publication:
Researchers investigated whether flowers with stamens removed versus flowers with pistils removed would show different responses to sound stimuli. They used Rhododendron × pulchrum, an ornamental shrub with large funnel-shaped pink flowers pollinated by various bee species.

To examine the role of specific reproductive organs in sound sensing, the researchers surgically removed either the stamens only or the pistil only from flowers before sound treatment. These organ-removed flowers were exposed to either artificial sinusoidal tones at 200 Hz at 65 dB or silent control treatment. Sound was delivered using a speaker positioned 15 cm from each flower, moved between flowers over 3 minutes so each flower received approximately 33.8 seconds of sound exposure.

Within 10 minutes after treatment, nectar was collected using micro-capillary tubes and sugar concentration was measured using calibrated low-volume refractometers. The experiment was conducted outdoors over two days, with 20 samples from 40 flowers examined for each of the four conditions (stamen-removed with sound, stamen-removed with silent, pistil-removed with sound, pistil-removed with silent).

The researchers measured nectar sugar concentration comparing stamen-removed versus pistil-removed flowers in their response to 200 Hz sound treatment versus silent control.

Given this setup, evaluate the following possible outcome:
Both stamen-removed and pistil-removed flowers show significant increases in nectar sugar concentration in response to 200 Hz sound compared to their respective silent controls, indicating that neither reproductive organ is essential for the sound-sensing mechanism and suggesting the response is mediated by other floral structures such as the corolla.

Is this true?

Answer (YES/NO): NO